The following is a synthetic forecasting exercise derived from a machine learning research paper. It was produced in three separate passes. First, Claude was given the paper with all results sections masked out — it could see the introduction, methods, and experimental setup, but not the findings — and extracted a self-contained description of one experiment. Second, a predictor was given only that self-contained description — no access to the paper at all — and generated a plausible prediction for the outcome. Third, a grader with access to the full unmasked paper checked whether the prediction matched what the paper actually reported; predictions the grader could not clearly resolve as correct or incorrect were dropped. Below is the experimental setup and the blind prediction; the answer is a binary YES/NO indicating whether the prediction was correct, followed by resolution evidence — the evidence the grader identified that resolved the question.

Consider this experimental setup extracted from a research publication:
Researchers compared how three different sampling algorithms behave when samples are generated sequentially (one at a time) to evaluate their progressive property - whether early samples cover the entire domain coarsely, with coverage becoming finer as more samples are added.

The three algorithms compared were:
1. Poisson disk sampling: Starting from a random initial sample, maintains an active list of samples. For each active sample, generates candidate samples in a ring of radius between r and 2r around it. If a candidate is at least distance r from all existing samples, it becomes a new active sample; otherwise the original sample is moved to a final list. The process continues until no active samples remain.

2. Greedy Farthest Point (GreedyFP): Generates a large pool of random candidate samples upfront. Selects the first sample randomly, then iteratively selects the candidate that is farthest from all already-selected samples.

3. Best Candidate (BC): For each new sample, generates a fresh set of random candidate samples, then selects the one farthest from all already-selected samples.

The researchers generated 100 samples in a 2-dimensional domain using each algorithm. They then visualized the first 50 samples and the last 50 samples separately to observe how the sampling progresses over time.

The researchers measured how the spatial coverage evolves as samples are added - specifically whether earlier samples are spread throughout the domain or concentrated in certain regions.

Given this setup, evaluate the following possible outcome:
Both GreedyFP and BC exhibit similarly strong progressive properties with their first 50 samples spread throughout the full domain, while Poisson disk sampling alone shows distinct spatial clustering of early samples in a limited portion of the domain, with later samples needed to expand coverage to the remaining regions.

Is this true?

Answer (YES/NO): YES